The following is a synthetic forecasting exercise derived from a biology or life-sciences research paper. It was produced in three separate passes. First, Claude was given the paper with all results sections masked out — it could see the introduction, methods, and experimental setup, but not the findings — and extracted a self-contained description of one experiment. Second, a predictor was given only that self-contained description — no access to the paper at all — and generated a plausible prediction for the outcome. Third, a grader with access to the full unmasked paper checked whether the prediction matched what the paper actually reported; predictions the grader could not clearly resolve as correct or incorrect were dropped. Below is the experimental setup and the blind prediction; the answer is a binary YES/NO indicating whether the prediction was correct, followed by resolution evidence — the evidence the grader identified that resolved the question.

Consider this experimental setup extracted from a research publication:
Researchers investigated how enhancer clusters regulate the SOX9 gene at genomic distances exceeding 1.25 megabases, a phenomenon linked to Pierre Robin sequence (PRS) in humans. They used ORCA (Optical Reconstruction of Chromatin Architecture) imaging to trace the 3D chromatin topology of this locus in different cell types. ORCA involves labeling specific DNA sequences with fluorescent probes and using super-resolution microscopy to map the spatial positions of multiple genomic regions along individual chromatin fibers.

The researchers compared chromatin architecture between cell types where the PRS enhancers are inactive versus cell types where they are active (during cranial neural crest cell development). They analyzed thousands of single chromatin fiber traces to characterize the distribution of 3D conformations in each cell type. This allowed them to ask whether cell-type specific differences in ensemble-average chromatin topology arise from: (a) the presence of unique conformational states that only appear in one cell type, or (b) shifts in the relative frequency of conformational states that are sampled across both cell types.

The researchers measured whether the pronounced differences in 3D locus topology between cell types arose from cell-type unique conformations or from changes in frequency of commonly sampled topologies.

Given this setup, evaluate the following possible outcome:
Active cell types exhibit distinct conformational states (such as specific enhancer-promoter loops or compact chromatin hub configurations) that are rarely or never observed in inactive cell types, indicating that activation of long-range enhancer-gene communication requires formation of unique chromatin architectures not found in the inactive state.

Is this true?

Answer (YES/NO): NO